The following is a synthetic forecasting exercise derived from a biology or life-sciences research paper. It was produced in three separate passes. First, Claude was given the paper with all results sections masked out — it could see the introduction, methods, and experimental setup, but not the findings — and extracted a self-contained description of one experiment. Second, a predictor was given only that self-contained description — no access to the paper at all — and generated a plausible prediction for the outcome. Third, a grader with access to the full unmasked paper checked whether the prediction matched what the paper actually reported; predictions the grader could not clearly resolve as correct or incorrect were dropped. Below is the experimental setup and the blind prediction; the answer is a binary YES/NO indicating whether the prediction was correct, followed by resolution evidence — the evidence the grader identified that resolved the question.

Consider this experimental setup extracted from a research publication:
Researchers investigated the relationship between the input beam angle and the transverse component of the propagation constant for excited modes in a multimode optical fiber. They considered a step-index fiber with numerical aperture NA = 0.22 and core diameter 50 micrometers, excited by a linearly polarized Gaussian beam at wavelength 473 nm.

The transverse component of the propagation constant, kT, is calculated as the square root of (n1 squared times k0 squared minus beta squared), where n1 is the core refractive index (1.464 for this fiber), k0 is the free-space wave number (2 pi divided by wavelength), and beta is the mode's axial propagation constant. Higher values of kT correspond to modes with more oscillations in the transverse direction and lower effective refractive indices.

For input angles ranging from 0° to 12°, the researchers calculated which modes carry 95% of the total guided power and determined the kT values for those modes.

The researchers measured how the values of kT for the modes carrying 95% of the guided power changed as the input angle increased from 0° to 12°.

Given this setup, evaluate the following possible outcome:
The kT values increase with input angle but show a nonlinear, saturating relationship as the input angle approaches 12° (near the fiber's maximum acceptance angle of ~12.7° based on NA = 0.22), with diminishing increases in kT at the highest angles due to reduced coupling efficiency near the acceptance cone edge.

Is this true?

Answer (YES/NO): NO